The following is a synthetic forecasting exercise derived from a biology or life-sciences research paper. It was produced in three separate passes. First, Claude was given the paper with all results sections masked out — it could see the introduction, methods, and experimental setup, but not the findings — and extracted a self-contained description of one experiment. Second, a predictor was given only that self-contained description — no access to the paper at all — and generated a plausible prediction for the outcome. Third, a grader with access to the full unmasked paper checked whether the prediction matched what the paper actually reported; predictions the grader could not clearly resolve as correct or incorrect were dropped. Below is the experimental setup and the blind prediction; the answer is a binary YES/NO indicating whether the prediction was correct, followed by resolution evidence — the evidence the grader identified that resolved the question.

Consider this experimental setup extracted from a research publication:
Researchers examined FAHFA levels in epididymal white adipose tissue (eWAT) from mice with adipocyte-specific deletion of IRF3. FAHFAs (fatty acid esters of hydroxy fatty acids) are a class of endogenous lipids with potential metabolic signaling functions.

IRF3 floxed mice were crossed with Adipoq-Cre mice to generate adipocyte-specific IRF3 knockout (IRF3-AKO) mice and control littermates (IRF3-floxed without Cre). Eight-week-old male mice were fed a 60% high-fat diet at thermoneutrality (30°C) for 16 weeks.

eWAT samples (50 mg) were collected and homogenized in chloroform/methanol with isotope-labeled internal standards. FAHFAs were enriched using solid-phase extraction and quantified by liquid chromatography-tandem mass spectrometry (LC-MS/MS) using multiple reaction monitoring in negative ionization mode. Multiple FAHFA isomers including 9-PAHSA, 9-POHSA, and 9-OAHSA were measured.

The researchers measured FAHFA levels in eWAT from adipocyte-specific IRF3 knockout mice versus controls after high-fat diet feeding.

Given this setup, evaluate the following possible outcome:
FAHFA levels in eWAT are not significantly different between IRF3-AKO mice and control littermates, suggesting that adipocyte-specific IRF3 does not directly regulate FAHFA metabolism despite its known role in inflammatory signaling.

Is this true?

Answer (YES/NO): NO